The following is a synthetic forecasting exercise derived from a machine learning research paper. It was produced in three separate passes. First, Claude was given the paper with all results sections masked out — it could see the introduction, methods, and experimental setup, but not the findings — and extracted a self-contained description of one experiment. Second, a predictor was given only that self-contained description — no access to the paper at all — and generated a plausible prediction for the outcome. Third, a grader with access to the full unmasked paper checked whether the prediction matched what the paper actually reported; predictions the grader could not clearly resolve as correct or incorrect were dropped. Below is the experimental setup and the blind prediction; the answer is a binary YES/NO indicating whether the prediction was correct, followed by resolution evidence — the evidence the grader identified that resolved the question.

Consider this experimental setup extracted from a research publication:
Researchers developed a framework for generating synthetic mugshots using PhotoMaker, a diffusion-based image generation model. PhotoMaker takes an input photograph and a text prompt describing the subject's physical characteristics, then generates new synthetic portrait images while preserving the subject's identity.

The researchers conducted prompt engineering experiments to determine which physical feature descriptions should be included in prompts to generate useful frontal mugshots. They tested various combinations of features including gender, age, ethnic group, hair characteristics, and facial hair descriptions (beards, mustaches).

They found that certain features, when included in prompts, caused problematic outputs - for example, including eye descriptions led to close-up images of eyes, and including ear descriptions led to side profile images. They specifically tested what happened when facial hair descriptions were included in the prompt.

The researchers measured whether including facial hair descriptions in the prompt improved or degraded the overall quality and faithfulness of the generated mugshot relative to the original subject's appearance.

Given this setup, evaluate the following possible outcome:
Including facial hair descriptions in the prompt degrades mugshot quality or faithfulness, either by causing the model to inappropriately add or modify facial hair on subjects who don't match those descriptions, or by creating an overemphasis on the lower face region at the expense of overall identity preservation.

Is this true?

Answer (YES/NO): YES